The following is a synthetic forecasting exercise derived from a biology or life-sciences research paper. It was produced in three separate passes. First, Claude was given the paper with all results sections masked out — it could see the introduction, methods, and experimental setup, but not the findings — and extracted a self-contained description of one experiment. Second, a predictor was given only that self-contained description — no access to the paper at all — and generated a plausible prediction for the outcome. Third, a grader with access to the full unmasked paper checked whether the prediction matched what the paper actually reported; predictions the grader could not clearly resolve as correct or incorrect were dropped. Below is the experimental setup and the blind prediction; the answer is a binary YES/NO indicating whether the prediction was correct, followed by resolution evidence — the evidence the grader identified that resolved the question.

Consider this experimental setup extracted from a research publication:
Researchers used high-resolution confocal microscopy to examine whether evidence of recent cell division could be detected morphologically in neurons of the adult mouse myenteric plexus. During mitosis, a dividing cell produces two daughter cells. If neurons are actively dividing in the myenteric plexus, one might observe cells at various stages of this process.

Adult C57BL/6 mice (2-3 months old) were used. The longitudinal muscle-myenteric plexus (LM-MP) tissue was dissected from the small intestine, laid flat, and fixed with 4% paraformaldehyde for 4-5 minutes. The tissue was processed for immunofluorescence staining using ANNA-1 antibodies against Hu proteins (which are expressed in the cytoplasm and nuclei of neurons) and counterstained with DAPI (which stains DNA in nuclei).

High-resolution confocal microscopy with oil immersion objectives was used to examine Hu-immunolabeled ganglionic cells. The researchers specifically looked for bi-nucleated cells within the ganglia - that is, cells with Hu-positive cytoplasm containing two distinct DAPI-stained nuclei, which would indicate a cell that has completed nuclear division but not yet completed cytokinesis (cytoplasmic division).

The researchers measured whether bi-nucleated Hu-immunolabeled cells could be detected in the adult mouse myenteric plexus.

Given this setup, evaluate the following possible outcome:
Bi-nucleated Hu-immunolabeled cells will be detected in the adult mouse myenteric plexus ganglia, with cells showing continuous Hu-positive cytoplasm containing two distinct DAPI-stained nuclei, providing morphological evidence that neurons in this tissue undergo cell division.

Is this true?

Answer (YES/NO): YES